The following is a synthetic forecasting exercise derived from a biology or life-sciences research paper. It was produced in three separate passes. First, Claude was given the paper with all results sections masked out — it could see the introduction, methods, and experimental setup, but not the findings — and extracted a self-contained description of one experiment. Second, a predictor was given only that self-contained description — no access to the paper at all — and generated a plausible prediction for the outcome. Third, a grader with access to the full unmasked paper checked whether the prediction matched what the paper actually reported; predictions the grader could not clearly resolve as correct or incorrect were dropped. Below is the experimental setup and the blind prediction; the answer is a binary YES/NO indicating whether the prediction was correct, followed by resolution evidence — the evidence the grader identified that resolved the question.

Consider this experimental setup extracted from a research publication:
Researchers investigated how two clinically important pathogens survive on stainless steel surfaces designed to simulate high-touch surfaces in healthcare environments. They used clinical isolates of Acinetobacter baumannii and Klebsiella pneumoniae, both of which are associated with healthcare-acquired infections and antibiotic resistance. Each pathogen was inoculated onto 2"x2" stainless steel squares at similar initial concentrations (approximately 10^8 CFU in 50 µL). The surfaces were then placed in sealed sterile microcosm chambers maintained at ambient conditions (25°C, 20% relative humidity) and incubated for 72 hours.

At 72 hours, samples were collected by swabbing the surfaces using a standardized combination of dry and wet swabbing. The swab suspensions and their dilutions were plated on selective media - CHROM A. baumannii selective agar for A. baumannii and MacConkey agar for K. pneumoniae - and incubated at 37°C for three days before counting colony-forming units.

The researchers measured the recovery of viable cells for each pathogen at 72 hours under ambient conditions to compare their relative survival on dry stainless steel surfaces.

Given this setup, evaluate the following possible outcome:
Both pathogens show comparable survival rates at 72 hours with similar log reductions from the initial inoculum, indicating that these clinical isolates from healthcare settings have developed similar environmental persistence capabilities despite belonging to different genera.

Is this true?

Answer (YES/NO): NO